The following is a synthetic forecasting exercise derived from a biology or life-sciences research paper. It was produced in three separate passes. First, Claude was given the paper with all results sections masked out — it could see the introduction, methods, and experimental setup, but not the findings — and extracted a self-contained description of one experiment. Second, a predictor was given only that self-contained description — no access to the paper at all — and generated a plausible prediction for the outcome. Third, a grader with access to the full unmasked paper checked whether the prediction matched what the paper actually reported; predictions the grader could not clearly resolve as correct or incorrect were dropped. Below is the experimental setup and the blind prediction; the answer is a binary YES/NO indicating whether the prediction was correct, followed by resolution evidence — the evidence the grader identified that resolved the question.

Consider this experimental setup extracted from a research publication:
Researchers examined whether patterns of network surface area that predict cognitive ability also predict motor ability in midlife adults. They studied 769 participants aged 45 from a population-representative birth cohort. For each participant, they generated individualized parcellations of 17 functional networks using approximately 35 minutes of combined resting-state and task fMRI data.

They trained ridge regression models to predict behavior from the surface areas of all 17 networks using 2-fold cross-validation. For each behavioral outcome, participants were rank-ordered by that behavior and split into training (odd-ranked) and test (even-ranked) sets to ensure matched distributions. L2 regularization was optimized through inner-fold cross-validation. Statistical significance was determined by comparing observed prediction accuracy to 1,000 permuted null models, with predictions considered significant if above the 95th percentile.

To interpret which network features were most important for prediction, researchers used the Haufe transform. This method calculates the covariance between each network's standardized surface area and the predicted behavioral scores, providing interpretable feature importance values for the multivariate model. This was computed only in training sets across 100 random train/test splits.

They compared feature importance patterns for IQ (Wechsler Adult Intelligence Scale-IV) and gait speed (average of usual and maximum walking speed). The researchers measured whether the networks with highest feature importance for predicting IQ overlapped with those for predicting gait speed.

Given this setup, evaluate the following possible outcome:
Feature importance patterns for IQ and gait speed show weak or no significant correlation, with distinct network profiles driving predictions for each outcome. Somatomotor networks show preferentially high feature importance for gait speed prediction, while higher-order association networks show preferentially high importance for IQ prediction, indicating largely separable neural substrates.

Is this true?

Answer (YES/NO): NO